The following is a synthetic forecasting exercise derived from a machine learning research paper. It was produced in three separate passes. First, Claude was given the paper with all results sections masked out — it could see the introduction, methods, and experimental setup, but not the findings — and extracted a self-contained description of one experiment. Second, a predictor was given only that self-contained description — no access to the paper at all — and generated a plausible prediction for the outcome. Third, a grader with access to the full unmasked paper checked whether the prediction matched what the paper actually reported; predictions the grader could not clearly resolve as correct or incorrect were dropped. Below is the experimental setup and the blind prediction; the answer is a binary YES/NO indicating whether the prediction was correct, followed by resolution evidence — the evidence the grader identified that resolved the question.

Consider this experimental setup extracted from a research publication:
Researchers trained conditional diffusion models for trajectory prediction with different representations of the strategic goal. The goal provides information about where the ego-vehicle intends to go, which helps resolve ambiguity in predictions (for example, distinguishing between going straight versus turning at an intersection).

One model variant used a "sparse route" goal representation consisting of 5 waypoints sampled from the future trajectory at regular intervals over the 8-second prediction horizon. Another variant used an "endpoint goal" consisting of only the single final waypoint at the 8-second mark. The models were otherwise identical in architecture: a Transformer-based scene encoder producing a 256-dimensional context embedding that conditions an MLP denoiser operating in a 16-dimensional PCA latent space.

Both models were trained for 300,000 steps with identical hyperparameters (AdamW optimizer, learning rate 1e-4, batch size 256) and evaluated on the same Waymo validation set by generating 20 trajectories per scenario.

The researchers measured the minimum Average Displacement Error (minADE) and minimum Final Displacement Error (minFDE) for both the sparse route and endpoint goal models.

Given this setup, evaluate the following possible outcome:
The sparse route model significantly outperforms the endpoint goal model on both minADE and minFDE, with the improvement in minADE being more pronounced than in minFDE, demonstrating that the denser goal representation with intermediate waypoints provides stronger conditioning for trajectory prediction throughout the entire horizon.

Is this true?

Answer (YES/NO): NO